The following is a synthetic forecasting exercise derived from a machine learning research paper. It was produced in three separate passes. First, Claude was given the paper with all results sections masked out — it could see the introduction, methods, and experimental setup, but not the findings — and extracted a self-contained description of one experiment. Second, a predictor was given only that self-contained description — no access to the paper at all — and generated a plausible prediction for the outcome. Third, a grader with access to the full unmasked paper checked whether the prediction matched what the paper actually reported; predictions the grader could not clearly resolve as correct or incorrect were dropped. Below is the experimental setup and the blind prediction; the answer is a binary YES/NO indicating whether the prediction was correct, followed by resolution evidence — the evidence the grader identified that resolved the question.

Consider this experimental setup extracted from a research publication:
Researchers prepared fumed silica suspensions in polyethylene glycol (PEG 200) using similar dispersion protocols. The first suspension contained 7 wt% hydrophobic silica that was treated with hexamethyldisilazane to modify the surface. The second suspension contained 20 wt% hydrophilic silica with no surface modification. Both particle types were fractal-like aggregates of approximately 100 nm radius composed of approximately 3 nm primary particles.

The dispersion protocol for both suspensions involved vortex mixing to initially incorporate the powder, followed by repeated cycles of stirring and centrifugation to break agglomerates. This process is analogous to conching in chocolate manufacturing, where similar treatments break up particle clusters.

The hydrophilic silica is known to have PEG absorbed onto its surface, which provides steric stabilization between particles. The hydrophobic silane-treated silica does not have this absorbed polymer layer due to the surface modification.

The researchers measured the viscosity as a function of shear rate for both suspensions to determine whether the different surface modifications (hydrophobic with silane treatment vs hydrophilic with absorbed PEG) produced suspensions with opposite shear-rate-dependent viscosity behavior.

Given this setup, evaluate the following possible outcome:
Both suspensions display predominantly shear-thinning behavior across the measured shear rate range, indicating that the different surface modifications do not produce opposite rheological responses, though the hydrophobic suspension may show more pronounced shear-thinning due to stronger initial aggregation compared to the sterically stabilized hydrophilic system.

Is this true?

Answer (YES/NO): NO